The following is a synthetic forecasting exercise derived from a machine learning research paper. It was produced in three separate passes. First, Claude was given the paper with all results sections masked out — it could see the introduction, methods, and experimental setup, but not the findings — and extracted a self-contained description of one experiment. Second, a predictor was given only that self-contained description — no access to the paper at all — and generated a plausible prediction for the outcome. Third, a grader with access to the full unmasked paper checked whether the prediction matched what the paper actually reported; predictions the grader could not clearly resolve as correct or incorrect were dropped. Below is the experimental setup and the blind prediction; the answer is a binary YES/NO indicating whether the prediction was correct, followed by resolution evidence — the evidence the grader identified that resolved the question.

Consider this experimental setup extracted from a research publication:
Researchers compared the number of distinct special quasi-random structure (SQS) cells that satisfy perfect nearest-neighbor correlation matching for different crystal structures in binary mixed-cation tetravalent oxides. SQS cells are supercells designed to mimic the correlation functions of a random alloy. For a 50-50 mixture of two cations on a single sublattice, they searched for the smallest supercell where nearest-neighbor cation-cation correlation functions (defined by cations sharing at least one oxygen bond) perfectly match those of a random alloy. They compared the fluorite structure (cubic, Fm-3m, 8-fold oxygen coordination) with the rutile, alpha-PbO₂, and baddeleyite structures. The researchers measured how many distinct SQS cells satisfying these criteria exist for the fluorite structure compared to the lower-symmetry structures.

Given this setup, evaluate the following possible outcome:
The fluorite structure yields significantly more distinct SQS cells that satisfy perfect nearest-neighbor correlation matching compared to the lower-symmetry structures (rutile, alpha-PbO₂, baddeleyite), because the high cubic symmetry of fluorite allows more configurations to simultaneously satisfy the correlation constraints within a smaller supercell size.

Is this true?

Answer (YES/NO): NO